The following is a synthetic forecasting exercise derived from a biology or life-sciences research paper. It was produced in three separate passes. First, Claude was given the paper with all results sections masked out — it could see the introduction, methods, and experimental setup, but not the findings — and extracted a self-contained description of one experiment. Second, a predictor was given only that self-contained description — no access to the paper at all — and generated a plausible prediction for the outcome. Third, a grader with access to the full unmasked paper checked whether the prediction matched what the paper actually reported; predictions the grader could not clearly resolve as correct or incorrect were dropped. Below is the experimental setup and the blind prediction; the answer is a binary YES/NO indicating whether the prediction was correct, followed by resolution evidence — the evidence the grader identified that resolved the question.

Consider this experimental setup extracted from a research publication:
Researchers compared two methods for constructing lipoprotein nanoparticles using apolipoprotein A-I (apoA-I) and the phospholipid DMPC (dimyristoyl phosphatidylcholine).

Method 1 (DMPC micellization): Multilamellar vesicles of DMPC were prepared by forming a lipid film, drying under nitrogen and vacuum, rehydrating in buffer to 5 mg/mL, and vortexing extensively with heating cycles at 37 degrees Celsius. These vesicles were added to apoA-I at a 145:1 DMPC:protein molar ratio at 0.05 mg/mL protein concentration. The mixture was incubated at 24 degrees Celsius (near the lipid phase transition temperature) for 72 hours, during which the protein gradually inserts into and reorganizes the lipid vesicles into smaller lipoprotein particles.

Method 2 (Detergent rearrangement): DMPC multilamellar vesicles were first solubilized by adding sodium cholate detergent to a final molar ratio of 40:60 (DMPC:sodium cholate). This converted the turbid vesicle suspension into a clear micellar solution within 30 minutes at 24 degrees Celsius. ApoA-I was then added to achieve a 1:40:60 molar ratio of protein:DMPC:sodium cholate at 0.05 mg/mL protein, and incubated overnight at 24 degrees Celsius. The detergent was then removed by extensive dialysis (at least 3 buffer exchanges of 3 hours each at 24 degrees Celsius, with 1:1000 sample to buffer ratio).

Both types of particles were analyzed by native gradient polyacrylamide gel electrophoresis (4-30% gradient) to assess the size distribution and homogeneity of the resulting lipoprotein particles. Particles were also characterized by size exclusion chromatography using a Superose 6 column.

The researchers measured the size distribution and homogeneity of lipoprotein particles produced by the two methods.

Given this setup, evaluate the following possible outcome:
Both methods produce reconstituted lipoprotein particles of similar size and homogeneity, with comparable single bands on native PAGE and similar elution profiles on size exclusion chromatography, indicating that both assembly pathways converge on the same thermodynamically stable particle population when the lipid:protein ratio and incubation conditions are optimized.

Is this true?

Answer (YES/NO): NO